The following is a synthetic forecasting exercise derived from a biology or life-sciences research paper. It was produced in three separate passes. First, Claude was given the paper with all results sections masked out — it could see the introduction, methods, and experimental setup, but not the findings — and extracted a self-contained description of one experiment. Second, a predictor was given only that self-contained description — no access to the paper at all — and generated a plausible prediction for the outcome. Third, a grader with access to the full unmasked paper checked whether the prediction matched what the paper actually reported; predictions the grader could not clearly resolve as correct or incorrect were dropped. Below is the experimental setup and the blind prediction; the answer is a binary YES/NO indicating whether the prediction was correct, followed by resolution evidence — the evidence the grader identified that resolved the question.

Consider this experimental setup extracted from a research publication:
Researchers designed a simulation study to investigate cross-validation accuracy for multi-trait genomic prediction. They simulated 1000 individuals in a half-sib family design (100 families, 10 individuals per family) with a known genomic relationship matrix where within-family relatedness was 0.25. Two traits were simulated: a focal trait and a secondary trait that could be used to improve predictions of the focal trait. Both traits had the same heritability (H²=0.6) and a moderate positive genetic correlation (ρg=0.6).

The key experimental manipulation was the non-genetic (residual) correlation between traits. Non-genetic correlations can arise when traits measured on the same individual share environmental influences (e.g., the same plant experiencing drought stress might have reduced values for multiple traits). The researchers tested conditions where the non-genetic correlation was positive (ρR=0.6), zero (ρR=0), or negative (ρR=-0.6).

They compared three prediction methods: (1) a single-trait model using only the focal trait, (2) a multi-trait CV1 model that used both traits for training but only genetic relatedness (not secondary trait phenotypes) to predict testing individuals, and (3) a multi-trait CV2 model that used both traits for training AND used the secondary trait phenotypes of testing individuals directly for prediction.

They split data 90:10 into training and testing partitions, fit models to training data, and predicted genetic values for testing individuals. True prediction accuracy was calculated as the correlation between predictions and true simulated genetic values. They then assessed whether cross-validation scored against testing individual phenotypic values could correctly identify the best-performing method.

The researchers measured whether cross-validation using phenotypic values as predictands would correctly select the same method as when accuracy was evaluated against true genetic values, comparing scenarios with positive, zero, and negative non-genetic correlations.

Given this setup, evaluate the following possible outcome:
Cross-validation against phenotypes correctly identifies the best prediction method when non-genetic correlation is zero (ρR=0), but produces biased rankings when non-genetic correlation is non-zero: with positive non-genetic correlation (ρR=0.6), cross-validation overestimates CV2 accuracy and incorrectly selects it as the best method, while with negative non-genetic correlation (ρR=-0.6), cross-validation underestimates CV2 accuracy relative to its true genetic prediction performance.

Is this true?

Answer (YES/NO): NO